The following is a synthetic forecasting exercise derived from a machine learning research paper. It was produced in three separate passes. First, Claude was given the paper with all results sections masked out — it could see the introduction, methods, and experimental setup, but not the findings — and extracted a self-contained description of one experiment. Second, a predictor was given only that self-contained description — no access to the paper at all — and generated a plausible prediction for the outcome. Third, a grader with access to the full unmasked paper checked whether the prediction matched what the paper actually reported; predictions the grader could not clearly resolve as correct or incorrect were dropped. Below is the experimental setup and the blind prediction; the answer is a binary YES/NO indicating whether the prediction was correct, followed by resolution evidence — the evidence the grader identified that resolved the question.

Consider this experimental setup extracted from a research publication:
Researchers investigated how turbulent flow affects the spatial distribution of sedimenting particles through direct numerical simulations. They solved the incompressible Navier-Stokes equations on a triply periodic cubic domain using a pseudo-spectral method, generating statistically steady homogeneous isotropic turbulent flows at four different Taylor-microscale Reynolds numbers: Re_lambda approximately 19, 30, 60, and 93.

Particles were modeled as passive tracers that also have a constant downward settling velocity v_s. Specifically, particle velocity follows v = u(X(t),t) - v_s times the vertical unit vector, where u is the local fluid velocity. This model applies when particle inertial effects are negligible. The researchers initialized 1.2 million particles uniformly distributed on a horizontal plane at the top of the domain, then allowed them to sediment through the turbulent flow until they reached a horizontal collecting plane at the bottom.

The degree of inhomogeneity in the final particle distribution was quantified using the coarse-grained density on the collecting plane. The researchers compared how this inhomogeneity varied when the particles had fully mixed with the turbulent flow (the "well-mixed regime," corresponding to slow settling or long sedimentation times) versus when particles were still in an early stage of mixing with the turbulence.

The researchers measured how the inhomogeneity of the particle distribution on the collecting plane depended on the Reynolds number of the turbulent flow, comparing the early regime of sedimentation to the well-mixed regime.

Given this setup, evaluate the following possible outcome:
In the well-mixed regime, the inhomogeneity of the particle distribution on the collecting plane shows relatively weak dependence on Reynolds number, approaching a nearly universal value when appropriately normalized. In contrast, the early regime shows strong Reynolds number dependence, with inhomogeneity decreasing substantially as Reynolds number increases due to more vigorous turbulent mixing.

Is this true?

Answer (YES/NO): NO